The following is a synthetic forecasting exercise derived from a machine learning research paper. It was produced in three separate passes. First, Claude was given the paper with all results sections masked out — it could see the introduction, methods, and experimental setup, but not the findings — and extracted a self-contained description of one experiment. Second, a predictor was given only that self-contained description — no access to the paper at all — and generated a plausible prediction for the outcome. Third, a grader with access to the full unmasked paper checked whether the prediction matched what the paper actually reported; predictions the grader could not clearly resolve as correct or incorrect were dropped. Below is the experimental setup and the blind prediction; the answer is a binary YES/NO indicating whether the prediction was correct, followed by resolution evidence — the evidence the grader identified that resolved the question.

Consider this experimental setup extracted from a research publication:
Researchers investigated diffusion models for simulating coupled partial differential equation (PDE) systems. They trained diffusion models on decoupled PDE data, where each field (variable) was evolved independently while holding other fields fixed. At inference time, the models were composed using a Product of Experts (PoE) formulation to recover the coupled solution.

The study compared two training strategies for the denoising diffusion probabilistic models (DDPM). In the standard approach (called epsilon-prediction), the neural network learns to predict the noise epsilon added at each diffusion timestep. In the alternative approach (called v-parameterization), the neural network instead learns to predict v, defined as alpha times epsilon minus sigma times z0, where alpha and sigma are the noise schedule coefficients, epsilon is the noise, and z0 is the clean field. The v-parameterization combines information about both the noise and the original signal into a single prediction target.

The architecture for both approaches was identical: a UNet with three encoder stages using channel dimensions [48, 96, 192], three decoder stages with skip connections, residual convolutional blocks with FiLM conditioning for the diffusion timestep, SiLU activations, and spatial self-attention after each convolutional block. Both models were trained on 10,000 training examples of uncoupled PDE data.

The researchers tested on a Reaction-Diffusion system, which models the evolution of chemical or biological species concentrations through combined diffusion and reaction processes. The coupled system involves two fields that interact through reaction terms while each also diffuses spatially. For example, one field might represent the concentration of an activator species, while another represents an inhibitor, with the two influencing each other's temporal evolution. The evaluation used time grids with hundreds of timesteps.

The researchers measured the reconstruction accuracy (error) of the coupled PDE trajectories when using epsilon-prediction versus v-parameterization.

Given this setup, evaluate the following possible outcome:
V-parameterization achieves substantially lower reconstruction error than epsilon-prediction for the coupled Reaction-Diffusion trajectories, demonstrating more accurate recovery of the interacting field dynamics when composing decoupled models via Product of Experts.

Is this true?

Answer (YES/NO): YES